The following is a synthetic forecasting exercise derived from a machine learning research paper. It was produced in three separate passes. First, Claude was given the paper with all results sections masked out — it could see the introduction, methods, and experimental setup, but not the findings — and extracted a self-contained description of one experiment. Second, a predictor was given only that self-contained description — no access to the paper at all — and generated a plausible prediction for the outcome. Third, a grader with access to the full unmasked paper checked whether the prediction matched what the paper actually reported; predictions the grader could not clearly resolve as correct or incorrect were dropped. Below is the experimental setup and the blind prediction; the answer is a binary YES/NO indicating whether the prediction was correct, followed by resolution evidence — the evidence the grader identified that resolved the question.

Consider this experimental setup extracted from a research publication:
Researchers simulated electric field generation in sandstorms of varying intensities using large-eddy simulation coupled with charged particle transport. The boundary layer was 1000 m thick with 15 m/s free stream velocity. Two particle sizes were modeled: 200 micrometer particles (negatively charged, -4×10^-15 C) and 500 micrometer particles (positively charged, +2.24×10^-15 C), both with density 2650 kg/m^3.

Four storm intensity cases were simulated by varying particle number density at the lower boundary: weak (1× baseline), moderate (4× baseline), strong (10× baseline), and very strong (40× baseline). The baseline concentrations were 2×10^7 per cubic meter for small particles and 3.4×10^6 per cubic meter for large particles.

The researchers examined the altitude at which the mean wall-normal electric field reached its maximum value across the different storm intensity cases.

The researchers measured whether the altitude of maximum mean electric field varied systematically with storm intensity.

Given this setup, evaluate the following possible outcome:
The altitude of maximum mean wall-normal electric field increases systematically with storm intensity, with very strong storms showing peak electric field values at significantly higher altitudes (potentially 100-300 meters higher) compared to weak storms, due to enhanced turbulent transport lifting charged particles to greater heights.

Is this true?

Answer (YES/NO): NO